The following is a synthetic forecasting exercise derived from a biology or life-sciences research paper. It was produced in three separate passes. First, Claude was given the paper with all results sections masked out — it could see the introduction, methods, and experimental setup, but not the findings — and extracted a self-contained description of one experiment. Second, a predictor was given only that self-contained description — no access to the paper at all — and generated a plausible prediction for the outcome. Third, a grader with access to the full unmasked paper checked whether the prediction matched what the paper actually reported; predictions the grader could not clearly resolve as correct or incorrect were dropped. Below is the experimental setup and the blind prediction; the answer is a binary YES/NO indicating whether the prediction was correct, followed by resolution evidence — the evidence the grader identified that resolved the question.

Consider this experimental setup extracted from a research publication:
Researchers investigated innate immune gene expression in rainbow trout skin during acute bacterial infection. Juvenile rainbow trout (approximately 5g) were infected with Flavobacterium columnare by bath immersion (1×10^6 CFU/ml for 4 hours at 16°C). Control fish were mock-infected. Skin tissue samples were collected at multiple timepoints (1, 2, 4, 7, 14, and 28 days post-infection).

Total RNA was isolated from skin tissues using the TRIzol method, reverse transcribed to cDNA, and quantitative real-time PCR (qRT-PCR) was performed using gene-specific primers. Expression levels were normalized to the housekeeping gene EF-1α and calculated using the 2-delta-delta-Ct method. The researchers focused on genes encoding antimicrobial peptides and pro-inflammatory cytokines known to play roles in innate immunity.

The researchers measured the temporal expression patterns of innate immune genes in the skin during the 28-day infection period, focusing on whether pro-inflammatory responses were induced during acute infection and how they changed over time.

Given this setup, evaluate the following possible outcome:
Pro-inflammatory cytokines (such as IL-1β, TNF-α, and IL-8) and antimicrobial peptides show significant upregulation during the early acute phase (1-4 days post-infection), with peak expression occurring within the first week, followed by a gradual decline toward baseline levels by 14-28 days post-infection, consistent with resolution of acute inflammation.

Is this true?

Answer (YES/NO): NO